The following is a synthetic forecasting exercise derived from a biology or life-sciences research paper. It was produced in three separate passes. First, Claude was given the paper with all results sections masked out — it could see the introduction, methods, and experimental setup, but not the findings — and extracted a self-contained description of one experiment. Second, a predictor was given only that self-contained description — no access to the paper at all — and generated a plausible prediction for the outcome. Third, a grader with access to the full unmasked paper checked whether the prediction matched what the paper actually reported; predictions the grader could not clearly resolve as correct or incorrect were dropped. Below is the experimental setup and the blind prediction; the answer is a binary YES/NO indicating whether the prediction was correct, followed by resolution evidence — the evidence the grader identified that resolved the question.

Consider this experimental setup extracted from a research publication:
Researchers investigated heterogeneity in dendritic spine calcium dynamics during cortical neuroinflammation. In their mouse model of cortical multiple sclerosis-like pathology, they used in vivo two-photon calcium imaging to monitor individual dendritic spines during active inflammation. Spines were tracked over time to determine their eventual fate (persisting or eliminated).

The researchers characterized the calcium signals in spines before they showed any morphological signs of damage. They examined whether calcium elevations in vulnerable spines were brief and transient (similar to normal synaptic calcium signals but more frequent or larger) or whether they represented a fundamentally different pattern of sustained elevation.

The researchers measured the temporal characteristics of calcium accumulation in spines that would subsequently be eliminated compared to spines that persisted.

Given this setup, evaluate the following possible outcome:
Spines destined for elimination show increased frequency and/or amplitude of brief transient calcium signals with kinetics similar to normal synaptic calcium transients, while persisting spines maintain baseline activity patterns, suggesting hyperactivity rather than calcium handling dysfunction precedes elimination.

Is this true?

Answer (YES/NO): NO